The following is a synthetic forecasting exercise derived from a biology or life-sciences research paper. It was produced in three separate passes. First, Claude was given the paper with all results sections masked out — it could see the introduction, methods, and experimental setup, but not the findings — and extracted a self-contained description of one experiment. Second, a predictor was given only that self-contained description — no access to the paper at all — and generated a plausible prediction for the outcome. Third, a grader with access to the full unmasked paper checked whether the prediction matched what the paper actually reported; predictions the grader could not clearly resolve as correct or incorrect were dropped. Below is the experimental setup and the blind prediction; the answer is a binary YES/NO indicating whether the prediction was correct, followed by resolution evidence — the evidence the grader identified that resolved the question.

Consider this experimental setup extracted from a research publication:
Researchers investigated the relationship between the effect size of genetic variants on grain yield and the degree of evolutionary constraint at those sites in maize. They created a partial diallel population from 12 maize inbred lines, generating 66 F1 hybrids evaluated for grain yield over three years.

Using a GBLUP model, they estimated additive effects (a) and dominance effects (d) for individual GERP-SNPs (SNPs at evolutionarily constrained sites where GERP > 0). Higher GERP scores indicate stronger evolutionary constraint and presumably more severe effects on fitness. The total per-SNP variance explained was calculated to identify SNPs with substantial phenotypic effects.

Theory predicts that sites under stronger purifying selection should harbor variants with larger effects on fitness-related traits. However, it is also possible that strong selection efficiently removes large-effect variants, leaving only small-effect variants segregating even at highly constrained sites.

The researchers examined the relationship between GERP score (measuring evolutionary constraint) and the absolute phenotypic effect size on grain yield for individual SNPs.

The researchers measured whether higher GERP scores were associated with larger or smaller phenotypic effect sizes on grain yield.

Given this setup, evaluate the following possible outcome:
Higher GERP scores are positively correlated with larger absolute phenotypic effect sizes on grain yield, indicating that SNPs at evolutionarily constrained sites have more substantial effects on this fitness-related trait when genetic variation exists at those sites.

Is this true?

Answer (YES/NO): YES